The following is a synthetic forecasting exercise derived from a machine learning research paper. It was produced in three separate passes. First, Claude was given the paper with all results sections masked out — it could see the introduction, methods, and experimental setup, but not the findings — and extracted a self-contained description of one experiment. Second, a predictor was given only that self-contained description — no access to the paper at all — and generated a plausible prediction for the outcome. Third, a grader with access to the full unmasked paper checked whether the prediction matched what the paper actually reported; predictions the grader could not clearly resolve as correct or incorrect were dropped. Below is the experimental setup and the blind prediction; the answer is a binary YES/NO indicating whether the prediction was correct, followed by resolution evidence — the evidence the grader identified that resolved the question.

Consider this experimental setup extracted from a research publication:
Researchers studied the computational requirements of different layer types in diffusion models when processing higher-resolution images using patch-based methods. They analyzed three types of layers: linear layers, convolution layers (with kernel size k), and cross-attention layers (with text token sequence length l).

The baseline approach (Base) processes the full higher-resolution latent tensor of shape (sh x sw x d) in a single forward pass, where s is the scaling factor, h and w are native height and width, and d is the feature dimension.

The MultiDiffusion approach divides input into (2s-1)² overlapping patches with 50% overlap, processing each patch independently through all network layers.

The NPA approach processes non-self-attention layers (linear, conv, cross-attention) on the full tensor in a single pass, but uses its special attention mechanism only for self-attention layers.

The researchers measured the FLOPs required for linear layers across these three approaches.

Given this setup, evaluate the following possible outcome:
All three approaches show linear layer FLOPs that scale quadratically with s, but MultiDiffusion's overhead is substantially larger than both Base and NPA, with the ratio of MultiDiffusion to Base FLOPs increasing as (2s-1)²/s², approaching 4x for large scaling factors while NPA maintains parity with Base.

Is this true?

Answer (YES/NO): YES